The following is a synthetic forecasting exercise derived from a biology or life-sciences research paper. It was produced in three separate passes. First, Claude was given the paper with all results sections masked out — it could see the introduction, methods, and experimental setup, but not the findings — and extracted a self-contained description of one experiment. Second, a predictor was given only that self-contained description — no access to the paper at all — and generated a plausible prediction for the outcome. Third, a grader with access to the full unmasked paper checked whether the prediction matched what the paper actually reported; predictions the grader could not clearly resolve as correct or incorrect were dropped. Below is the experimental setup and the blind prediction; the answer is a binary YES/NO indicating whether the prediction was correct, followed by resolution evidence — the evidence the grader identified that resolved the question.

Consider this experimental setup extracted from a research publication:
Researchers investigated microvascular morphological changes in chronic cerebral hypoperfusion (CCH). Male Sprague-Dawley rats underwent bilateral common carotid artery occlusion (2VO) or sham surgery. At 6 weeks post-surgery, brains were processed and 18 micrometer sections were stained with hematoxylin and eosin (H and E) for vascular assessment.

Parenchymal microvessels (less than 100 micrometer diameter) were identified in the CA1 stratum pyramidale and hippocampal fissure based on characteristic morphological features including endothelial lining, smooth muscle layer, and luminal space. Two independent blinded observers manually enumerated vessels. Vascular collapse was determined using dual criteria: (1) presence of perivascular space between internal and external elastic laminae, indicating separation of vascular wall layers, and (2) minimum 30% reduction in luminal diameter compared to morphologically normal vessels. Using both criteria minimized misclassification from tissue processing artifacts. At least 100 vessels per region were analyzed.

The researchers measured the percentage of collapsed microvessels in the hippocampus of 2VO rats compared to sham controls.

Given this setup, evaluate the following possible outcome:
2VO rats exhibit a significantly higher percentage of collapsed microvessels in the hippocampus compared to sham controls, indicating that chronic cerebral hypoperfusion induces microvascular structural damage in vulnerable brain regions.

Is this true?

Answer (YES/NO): YES